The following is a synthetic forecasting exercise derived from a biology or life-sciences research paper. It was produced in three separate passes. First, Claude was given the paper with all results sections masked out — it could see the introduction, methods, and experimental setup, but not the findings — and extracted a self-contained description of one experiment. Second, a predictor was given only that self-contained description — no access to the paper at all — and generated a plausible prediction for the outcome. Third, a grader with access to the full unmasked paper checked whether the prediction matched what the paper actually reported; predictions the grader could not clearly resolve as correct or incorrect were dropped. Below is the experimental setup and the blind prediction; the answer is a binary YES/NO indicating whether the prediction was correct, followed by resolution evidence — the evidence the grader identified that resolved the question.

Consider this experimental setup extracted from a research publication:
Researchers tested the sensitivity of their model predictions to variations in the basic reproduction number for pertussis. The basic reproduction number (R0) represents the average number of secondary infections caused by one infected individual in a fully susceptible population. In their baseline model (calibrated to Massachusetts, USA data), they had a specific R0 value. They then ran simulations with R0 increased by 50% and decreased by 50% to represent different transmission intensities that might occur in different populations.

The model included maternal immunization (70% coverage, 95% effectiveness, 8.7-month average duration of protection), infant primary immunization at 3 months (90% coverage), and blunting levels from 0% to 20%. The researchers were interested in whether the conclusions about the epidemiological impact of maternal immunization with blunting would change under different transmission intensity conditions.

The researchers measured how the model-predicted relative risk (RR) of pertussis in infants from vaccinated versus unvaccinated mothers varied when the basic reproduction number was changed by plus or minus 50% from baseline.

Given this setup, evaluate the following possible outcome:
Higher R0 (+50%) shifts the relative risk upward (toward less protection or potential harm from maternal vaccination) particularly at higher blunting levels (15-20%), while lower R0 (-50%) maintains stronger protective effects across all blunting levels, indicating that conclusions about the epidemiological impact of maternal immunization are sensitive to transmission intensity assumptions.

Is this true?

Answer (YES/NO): NO